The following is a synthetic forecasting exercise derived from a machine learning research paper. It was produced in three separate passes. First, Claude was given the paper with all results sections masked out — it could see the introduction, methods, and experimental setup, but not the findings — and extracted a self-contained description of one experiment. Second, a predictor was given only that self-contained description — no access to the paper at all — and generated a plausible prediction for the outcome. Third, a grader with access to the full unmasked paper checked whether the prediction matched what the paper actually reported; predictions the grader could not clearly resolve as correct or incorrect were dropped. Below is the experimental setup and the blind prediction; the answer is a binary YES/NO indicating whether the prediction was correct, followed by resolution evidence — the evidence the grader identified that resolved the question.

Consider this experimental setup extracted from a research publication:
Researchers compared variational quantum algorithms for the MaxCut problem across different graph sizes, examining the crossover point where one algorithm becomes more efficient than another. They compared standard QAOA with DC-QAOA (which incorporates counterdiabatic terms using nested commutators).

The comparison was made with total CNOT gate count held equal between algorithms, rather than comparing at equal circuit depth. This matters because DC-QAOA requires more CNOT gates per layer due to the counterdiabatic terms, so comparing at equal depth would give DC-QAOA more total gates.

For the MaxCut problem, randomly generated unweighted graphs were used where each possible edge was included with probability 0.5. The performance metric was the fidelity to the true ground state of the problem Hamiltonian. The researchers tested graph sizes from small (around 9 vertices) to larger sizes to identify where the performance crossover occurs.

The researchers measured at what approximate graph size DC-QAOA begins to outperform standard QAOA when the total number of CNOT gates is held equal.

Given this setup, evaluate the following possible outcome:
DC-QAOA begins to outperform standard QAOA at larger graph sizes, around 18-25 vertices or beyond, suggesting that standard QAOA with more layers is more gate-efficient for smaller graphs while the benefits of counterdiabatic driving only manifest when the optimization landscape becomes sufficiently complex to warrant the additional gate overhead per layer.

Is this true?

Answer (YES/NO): NO